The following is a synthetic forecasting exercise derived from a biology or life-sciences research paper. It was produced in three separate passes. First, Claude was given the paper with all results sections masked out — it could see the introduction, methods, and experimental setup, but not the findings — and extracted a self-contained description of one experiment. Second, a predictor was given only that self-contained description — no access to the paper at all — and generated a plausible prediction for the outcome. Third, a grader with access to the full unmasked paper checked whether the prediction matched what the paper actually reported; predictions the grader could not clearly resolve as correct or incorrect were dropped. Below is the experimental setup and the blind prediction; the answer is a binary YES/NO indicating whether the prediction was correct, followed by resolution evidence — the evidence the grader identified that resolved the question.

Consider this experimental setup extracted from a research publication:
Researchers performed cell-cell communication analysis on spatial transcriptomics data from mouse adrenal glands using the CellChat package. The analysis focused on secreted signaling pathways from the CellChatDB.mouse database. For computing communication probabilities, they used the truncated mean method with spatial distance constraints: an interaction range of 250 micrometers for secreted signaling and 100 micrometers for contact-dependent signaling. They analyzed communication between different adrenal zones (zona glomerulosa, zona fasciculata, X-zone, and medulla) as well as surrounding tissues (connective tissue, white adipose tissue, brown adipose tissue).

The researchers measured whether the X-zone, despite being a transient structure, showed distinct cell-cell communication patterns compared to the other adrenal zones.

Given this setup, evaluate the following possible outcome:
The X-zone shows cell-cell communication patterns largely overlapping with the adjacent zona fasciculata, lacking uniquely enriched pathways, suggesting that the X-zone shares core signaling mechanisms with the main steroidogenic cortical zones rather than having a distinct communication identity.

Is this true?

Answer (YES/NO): NO